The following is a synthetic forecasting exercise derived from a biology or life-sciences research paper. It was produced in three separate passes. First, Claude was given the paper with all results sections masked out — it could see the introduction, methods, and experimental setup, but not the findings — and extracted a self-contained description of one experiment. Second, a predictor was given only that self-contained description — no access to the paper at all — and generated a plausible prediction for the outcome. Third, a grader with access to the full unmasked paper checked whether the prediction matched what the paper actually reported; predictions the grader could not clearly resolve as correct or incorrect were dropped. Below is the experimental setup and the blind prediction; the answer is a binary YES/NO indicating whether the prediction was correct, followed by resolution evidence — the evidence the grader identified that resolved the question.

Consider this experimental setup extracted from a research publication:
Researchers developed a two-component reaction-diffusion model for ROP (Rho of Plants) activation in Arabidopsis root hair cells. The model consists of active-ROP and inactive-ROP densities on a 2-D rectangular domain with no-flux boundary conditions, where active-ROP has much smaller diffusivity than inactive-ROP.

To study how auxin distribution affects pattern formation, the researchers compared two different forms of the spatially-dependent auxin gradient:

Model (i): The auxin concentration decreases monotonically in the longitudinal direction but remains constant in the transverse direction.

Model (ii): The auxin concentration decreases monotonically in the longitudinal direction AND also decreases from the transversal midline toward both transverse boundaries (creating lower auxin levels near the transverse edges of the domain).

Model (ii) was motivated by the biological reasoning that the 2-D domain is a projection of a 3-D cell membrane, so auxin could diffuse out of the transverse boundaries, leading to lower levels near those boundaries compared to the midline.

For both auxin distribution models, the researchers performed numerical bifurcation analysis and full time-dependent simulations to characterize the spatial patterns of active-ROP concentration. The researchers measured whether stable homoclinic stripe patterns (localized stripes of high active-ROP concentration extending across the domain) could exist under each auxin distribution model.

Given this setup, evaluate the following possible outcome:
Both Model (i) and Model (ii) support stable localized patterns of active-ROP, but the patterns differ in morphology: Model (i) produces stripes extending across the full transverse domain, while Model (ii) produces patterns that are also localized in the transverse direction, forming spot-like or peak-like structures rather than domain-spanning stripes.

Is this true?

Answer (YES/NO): NO